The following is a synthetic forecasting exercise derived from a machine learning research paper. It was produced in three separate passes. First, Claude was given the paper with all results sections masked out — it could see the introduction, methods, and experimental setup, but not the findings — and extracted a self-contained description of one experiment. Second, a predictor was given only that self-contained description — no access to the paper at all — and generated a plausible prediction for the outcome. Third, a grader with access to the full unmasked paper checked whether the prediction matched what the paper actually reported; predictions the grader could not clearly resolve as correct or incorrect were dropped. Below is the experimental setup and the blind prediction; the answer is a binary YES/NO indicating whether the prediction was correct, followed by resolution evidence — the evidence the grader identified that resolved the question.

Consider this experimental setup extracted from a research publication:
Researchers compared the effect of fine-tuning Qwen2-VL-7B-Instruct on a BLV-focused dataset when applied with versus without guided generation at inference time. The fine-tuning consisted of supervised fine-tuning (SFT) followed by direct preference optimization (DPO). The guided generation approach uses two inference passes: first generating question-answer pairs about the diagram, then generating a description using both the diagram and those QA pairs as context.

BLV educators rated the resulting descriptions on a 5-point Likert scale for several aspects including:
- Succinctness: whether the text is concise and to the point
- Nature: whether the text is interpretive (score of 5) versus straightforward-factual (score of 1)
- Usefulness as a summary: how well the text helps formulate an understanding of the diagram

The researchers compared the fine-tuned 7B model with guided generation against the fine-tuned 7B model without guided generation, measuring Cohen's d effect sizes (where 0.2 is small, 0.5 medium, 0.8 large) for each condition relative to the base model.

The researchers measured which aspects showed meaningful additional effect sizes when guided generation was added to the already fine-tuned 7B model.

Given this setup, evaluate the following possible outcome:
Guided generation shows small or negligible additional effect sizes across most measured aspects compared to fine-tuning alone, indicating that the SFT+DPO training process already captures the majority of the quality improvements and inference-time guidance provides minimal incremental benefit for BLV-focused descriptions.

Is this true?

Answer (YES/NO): YES